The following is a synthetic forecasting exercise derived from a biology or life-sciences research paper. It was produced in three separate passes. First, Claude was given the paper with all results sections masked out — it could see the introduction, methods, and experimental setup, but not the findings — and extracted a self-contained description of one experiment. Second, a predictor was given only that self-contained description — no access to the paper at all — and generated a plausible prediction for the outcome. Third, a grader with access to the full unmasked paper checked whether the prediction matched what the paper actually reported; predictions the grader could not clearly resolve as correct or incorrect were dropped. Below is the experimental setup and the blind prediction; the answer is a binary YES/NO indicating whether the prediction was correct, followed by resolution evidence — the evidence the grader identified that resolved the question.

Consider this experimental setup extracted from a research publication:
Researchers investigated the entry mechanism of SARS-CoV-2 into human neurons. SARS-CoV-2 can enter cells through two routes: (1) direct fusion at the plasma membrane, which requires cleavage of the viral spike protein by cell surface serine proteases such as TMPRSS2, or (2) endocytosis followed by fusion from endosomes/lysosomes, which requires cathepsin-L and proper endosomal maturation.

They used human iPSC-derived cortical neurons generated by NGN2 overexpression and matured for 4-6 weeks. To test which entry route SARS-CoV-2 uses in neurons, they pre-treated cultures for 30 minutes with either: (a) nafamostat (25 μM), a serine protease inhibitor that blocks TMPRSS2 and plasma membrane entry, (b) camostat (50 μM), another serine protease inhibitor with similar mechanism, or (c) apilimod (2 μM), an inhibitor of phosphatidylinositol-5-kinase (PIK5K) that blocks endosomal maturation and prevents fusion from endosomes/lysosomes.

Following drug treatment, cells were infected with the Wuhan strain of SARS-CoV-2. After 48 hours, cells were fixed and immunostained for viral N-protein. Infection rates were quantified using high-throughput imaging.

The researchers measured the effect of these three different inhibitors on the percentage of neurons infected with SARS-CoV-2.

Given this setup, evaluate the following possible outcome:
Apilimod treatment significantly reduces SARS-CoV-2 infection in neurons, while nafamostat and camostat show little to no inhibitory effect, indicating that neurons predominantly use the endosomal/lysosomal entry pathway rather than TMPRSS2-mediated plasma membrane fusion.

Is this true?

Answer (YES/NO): YES